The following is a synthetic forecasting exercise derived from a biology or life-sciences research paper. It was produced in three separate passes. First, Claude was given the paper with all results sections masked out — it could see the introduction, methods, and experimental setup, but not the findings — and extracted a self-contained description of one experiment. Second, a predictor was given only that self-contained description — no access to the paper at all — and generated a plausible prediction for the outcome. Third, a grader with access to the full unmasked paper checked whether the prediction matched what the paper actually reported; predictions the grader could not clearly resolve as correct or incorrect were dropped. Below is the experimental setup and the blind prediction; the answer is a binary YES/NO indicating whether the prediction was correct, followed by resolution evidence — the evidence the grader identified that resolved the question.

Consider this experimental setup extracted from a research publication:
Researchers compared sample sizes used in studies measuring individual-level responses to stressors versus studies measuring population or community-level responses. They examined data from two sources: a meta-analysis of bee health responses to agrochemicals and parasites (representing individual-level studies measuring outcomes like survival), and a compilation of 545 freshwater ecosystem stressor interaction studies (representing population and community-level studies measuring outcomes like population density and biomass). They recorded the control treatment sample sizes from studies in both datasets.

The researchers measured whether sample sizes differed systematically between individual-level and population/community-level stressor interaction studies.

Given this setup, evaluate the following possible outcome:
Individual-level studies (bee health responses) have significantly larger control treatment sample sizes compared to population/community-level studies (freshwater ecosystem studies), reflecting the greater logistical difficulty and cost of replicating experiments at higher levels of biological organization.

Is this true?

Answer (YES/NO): YES